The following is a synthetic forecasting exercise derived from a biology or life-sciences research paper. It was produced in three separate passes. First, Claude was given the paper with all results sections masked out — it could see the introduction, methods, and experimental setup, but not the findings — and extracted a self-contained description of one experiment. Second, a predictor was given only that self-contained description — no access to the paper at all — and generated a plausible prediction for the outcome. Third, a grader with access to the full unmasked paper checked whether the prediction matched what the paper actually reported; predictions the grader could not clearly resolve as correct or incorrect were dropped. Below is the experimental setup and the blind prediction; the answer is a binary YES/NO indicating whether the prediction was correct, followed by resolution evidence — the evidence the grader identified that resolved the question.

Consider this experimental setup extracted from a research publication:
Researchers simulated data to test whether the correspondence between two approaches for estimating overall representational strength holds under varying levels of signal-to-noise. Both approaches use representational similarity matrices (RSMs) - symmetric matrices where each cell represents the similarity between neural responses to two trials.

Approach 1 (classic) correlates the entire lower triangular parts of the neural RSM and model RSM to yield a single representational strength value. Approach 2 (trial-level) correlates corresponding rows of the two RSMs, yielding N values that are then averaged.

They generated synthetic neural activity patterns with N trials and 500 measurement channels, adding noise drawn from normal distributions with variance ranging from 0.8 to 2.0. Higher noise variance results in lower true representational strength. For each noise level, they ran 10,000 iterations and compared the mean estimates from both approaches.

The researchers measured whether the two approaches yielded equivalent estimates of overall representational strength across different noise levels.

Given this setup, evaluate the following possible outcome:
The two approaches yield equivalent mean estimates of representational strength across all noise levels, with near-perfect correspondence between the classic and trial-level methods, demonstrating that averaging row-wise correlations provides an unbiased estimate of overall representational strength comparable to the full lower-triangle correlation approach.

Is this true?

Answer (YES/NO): YES